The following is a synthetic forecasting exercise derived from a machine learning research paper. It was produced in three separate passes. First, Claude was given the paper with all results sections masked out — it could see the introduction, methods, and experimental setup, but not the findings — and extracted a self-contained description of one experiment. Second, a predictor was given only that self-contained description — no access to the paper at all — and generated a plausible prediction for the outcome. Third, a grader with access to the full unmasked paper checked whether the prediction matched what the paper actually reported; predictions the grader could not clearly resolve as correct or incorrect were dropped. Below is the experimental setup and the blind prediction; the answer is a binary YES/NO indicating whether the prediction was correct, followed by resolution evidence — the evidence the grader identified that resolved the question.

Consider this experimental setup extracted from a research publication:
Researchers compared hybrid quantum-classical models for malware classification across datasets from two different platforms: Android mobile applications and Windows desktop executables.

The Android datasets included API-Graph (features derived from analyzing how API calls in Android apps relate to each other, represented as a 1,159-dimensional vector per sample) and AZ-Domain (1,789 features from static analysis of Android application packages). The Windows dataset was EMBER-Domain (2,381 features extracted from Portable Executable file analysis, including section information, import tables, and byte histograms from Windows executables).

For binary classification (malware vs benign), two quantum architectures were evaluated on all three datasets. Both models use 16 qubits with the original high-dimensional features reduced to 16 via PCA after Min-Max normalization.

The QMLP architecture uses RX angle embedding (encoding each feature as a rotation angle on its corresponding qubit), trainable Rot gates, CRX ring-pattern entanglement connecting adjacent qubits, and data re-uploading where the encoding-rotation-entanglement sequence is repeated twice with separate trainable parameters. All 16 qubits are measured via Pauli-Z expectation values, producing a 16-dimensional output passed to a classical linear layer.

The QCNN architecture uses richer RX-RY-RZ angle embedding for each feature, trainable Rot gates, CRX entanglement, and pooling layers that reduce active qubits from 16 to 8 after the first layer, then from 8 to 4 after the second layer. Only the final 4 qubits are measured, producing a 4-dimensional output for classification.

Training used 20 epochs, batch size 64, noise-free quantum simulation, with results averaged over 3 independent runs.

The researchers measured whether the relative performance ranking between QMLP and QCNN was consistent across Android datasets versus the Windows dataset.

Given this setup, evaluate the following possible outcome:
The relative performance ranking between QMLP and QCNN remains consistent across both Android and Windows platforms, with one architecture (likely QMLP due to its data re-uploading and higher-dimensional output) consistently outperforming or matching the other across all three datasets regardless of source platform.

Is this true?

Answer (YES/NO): NO